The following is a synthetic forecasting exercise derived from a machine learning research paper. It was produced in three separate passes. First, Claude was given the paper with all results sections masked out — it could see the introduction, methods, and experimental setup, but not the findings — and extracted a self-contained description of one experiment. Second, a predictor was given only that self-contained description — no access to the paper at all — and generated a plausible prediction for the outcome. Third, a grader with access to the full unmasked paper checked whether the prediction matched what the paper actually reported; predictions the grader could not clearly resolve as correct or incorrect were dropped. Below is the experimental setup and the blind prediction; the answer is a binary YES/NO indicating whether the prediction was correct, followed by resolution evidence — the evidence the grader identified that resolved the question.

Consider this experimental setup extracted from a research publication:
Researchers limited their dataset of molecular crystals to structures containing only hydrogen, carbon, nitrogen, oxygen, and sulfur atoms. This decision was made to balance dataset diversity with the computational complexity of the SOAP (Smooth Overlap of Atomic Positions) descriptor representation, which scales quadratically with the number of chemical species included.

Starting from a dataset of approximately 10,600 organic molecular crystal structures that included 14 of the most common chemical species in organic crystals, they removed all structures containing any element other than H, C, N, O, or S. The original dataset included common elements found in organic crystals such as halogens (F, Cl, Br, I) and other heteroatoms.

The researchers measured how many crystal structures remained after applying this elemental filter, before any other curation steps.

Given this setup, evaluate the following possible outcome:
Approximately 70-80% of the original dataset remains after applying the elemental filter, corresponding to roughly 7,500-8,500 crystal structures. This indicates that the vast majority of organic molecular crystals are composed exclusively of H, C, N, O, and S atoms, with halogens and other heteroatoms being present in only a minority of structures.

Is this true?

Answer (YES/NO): NO